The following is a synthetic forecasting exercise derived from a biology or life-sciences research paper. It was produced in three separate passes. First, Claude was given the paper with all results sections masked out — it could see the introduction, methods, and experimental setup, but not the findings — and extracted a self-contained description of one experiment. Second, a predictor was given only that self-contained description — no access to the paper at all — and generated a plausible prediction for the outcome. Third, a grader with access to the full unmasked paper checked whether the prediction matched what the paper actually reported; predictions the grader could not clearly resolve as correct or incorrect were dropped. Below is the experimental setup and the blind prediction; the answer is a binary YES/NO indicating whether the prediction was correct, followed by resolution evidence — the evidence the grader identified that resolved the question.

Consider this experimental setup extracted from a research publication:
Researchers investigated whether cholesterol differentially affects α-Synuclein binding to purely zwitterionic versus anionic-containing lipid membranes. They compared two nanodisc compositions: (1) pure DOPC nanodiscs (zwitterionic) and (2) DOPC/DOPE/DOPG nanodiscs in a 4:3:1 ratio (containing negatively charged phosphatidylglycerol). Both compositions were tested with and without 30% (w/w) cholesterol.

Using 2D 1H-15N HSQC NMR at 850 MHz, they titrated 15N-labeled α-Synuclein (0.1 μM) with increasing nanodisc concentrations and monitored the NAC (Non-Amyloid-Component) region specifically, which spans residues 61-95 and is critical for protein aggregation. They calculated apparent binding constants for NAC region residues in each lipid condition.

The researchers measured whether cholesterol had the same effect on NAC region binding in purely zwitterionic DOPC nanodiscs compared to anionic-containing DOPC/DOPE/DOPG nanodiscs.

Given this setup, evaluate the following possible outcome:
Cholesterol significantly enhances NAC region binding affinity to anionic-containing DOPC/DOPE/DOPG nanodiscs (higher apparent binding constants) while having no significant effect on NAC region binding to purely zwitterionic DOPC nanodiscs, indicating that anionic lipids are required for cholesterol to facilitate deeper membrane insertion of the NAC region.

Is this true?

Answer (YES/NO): NO